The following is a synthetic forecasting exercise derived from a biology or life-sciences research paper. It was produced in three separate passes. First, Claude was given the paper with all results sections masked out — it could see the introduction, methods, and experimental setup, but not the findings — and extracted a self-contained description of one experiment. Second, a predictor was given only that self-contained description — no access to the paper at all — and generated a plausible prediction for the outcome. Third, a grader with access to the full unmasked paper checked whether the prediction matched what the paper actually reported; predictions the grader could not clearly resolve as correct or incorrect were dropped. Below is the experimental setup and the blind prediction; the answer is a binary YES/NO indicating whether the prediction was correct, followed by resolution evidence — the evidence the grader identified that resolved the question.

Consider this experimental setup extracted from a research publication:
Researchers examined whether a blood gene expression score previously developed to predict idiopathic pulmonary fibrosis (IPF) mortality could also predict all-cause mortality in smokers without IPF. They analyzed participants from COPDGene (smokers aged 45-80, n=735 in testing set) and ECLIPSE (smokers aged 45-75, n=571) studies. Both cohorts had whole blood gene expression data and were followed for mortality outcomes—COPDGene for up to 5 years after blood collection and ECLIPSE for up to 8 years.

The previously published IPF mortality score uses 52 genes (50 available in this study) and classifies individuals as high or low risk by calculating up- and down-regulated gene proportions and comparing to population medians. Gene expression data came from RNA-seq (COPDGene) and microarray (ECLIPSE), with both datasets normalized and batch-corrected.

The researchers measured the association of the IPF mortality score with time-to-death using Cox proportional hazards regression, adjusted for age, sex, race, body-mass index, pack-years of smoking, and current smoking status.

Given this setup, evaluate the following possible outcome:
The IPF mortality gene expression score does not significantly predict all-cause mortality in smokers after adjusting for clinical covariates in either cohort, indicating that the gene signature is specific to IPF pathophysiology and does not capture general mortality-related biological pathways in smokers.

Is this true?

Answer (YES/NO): NO